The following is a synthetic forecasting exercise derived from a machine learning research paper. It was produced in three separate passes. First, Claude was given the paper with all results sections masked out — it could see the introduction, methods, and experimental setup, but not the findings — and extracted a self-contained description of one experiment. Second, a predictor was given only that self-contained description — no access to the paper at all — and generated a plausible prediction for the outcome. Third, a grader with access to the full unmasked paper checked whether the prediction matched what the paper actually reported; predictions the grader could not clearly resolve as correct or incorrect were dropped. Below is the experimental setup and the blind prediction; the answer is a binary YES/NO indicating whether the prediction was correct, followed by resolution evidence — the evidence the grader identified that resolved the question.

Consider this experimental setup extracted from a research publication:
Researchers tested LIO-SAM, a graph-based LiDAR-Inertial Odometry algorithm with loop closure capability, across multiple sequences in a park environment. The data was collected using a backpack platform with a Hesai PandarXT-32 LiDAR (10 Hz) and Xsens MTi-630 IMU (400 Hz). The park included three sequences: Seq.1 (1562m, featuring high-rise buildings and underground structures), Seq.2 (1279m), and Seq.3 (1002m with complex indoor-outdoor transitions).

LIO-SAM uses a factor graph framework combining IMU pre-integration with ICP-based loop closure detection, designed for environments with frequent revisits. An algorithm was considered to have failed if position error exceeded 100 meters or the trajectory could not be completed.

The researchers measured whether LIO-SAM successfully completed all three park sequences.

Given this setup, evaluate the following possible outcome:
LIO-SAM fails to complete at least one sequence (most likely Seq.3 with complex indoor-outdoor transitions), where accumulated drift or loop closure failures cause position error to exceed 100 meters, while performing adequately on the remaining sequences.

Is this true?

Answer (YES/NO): YES